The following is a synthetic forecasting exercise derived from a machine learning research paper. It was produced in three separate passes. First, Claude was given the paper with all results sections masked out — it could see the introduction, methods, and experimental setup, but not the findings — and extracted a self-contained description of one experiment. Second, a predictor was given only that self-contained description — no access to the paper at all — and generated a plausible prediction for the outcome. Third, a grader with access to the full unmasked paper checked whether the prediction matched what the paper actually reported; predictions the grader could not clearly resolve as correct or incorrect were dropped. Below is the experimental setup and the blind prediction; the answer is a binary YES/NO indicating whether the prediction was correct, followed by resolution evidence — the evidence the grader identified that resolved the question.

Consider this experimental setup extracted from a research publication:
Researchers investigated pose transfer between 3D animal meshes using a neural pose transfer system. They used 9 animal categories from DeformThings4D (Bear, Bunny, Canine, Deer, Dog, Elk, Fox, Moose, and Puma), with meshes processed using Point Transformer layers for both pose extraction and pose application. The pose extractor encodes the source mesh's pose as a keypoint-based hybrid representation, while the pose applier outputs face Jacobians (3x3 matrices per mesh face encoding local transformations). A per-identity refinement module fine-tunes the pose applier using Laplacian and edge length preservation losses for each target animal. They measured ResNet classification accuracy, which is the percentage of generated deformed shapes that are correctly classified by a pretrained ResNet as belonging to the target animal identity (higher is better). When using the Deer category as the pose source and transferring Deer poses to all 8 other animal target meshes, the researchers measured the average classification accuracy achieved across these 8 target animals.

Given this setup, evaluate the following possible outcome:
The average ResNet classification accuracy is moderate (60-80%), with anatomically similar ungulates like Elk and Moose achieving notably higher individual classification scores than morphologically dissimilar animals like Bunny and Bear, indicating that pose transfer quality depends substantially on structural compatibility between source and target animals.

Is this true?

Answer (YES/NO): NO